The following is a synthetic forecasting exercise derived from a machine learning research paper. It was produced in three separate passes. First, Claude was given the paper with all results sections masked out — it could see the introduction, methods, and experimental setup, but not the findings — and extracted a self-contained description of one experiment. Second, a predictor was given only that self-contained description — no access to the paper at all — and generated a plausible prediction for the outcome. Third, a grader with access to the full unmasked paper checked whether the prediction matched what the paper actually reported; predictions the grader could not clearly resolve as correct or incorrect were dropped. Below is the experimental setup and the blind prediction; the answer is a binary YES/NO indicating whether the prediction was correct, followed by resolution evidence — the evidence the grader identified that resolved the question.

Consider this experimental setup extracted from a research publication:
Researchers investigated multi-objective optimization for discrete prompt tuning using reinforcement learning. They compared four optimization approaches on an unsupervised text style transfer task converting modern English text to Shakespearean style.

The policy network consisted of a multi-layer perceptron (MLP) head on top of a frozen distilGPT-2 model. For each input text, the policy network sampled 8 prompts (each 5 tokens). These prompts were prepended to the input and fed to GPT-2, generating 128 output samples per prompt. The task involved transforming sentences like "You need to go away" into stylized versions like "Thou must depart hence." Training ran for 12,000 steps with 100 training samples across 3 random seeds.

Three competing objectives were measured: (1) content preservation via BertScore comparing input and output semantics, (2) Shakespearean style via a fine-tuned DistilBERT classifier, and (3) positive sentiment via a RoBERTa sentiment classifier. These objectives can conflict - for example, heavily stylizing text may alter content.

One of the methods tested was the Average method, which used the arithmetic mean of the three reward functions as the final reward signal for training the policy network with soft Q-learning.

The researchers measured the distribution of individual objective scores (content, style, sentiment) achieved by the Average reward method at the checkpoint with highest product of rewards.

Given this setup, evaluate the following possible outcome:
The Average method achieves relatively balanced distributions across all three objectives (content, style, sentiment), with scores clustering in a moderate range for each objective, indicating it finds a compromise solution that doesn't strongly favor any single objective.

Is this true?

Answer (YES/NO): NO